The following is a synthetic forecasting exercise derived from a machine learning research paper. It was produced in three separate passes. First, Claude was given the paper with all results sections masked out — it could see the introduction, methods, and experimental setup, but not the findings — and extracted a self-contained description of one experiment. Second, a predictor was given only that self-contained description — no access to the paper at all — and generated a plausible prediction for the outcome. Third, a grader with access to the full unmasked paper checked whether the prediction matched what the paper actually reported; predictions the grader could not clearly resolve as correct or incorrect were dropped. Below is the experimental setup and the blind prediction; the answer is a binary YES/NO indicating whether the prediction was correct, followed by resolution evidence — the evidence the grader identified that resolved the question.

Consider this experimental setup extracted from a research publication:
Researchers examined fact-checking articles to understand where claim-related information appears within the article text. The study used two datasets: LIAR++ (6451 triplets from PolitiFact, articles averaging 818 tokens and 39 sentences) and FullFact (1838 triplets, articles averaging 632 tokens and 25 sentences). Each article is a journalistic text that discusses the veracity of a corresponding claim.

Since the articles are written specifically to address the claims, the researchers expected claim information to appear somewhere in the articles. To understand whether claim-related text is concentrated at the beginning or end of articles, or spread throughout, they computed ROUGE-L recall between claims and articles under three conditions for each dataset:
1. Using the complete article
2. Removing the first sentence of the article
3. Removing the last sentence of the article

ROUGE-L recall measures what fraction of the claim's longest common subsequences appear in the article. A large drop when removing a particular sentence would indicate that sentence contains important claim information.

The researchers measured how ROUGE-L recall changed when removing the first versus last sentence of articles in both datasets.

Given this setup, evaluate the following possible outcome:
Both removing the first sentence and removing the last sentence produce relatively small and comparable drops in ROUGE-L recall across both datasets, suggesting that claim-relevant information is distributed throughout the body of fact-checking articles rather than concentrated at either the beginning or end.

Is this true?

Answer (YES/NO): NO